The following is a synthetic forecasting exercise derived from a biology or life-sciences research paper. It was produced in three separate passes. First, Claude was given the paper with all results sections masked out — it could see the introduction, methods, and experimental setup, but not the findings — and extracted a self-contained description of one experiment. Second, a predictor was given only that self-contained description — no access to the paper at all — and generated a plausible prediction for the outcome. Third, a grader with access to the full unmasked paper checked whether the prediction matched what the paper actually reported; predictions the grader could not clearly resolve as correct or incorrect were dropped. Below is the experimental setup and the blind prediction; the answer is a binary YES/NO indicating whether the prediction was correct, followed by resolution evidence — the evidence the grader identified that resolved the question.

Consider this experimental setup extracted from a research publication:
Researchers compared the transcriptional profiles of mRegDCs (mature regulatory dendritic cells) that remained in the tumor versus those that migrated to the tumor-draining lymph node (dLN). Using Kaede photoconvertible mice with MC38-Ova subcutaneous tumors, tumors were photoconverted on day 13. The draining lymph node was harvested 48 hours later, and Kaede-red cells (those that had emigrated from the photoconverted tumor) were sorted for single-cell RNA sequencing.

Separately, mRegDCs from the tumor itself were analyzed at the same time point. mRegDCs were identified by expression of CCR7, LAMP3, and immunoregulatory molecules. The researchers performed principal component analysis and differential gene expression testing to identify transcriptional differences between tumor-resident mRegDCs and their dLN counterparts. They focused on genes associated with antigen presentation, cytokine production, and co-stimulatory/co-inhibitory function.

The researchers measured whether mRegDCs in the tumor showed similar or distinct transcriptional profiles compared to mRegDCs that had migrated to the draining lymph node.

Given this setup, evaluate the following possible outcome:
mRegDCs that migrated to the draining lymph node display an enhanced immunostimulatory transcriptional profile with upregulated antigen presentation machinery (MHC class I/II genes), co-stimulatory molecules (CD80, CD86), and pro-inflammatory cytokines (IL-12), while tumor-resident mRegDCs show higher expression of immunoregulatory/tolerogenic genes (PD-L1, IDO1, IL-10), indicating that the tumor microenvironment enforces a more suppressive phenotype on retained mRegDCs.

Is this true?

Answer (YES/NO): NO